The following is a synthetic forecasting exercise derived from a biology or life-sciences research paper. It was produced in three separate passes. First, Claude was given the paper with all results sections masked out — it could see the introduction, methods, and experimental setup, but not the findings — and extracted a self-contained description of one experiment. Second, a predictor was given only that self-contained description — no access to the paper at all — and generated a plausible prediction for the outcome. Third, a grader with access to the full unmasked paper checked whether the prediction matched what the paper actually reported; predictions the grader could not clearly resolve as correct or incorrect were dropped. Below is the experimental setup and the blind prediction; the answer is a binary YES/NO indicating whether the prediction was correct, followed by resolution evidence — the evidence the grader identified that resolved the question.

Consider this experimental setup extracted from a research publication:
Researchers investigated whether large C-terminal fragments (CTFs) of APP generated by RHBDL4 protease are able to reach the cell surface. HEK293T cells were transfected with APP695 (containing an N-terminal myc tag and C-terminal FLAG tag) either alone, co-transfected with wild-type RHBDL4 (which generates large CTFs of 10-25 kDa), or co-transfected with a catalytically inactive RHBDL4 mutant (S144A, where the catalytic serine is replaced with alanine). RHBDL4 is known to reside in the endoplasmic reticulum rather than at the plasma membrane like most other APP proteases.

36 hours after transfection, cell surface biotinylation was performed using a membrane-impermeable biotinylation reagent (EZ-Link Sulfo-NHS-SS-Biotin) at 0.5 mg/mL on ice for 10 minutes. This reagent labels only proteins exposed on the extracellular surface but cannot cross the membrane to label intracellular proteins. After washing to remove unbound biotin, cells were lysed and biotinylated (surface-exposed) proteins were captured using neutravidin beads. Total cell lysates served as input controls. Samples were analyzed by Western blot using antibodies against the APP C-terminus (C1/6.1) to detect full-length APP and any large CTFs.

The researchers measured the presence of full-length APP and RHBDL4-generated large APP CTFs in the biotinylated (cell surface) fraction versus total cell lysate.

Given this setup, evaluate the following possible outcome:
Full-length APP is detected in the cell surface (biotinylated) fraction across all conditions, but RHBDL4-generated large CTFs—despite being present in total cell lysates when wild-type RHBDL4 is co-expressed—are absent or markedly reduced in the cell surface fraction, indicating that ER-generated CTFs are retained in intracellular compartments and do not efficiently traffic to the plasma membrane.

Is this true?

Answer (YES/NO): YES